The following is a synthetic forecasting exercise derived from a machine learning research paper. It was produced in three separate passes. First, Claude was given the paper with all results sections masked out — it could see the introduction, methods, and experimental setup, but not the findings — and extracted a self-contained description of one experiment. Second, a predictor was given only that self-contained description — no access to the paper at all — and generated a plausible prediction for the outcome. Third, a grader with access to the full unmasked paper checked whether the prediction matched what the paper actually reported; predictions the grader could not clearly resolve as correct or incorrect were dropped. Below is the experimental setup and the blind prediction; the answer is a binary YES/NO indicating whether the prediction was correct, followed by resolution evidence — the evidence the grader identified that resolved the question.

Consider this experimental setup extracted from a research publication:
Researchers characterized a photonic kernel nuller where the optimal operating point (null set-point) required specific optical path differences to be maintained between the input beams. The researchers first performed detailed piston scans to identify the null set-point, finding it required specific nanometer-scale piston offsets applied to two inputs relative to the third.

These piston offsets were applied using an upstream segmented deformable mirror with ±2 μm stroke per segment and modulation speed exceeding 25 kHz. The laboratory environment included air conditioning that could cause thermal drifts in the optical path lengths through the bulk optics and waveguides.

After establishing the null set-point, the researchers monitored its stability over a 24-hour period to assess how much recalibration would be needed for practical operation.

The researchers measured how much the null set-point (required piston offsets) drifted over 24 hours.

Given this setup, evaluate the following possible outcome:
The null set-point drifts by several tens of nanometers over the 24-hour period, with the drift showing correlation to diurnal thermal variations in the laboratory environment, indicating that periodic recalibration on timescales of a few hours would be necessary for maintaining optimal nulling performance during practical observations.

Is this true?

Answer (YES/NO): NO